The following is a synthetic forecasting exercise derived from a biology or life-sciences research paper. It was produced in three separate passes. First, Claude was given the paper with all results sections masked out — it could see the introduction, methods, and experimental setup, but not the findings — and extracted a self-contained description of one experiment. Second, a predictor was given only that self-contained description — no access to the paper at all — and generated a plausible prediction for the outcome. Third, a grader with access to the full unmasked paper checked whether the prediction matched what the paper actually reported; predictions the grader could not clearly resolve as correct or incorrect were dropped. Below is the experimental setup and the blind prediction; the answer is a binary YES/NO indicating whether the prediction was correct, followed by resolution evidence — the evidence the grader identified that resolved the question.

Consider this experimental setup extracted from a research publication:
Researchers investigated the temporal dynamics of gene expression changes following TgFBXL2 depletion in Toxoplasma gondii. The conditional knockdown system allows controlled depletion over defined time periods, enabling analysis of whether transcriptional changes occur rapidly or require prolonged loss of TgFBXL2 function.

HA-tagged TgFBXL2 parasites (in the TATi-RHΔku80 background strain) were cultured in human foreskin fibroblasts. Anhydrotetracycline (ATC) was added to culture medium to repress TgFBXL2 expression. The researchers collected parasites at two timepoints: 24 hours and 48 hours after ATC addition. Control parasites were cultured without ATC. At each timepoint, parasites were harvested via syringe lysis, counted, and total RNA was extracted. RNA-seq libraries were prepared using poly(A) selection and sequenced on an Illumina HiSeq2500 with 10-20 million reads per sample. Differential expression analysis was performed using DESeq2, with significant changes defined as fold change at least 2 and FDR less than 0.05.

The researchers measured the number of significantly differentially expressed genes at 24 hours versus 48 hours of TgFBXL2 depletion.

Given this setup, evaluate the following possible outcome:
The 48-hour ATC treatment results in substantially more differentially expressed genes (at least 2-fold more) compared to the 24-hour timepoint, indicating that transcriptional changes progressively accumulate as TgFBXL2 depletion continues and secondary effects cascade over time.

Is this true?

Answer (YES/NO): YES